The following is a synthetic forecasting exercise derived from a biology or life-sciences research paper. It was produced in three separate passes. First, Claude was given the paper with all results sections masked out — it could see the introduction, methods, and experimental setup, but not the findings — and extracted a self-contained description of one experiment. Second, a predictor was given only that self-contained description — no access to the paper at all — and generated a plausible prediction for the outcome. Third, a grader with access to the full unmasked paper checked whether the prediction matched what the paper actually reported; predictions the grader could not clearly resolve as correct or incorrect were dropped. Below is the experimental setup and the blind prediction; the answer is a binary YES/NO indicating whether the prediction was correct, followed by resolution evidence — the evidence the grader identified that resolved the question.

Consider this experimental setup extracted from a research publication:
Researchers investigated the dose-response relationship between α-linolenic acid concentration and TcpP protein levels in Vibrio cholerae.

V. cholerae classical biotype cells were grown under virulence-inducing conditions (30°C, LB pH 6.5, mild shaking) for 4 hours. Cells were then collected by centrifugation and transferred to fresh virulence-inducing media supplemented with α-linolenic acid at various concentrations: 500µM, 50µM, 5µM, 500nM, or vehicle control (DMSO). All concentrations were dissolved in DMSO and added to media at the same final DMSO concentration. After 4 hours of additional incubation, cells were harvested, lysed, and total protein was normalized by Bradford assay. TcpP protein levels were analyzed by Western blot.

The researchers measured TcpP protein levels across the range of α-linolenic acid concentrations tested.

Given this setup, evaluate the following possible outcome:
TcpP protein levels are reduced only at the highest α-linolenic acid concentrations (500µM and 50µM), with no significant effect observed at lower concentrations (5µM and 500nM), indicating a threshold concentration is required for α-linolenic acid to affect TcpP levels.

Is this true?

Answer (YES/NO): NO